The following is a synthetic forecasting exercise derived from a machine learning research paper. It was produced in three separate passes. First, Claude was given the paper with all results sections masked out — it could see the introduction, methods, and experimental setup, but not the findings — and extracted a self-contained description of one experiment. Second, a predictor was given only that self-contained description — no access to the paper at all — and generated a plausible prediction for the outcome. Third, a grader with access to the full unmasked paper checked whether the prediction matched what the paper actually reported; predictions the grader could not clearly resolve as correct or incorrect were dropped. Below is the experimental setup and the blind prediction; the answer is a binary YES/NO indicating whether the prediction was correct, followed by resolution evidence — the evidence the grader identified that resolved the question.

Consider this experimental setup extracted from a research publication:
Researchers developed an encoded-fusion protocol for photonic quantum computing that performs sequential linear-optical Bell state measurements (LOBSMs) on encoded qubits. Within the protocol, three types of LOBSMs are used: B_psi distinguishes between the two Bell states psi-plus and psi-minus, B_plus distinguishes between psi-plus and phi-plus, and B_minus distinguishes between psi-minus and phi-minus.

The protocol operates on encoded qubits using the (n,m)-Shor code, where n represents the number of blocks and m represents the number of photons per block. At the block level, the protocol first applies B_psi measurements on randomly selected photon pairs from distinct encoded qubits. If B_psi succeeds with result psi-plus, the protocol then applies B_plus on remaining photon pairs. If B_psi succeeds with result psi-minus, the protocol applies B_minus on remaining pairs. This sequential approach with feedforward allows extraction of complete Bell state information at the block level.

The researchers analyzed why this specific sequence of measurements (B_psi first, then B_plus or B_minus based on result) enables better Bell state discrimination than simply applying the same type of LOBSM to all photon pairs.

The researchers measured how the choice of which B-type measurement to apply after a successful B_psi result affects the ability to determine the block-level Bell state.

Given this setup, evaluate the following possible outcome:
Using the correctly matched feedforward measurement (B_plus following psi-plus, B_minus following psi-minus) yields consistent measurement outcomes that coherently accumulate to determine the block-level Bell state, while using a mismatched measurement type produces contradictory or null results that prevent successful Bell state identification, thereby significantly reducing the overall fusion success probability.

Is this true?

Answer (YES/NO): YES